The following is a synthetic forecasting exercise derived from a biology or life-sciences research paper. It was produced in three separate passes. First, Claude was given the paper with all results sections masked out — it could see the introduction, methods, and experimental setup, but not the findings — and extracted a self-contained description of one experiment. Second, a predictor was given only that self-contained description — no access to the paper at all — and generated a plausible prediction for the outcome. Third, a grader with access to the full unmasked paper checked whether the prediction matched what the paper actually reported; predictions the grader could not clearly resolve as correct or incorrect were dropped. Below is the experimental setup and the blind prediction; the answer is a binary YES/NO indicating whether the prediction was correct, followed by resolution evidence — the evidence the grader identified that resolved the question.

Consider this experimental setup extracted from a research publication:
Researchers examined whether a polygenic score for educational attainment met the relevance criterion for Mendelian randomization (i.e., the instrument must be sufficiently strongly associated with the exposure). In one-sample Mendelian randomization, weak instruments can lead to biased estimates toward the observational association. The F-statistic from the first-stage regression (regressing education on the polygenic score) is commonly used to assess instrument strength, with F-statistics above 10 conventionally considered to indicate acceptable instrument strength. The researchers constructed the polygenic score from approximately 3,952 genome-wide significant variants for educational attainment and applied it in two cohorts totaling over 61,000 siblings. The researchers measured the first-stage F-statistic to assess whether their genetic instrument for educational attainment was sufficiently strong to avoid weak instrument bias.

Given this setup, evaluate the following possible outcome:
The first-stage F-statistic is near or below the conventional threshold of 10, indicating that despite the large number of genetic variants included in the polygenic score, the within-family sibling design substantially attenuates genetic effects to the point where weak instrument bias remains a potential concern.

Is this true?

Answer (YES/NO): NO